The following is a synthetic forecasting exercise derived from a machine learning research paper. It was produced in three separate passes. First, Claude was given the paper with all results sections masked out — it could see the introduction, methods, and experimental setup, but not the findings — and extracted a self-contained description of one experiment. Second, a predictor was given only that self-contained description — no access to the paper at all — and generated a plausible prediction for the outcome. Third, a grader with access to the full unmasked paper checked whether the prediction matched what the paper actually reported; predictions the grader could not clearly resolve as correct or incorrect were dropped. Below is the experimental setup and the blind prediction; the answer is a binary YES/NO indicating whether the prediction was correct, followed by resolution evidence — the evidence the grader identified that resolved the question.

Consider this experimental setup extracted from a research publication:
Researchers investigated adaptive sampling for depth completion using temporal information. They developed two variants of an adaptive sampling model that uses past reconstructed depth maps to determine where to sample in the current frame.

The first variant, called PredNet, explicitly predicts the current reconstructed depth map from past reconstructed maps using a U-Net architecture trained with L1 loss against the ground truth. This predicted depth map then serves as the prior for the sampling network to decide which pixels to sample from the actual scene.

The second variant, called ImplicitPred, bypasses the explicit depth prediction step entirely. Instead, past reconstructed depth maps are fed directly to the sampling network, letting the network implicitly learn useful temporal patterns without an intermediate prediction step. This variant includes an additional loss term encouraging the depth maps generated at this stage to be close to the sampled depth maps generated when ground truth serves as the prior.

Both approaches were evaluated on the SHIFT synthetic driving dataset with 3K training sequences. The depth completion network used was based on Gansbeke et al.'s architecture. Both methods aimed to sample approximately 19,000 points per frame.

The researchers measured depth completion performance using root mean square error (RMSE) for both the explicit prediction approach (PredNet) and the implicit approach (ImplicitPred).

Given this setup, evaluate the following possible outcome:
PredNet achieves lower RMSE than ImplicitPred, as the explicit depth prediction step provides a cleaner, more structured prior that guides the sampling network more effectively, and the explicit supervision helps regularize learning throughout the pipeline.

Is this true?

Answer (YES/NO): YES